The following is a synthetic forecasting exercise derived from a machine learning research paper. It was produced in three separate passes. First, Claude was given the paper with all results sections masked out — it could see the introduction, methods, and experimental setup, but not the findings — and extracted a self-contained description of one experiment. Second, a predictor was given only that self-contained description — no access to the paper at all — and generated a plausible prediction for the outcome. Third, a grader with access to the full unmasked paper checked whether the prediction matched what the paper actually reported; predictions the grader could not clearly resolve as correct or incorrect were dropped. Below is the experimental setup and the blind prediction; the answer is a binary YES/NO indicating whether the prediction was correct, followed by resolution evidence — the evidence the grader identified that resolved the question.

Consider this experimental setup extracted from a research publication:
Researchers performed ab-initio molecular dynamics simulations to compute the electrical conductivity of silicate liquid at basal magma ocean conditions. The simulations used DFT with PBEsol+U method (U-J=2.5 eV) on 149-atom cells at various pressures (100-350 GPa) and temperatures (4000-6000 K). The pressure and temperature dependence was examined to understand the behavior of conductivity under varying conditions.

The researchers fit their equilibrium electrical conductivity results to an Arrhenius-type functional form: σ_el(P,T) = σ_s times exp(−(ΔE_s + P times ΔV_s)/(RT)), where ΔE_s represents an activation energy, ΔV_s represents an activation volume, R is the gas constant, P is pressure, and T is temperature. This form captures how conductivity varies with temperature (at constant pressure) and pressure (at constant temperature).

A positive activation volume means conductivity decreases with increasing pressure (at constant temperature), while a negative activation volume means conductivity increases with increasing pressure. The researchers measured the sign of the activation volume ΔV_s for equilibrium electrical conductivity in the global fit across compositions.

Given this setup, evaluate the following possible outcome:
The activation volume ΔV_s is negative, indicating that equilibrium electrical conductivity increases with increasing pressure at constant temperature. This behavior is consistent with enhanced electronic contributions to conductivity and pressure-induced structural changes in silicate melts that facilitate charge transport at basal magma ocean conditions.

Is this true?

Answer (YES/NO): YES